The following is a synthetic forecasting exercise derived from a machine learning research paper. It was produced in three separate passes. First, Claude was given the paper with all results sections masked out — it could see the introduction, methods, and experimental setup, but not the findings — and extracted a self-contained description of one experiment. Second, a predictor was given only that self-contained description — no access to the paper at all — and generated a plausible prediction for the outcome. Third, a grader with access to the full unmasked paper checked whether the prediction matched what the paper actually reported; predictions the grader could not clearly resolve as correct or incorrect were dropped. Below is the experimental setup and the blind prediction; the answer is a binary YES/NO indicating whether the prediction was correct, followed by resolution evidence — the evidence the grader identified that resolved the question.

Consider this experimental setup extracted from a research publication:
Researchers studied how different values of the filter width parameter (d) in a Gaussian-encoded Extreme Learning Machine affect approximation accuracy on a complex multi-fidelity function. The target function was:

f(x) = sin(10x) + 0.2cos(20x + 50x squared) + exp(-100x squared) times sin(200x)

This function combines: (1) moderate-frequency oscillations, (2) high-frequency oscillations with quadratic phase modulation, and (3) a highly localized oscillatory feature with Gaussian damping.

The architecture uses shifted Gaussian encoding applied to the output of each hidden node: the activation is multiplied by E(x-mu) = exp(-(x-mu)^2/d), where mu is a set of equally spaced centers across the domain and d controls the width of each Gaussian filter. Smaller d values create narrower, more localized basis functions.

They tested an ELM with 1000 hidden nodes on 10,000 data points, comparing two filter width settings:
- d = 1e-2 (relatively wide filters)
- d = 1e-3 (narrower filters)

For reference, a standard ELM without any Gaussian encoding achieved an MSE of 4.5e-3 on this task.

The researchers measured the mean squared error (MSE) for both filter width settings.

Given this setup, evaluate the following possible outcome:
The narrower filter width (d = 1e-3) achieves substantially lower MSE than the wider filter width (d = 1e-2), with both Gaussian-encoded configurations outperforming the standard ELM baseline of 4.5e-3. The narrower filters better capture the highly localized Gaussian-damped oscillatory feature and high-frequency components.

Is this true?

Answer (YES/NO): YES